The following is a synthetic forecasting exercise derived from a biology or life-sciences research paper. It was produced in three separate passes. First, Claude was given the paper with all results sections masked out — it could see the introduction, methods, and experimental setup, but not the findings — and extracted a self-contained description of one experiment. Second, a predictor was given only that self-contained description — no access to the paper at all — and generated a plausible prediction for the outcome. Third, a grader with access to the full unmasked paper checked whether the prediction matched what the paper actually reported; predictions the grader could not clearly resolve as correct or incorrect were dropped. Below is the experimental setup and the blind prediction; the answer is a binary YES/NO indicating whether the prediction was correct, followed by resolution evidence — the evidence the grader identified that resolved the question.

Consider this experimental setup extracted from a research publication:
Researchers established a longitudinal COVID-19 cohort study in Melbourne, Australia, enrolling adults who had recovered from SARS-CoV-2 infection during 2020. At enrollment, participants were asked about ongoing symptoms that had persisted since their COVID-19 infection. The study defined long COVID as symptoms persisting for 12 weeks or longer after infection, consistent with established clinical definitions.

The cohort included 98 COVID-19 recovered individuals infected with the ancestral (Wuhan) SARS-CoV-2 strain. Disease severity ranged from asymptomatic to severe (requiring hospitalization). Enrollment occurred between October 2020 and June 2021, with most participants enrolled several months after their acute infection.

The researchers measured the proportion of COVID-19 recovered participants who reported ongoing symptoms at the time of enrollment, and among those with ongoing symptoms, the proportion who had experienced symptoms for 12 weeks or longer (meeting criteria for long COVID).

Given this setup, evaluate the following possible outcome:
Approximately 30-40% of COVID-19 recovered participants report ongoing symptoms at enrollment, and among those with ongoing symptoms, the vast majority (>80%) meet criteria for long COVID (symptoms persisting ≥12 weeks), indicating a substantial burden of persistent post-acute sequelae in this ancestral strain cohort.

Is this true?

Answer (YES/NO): NO